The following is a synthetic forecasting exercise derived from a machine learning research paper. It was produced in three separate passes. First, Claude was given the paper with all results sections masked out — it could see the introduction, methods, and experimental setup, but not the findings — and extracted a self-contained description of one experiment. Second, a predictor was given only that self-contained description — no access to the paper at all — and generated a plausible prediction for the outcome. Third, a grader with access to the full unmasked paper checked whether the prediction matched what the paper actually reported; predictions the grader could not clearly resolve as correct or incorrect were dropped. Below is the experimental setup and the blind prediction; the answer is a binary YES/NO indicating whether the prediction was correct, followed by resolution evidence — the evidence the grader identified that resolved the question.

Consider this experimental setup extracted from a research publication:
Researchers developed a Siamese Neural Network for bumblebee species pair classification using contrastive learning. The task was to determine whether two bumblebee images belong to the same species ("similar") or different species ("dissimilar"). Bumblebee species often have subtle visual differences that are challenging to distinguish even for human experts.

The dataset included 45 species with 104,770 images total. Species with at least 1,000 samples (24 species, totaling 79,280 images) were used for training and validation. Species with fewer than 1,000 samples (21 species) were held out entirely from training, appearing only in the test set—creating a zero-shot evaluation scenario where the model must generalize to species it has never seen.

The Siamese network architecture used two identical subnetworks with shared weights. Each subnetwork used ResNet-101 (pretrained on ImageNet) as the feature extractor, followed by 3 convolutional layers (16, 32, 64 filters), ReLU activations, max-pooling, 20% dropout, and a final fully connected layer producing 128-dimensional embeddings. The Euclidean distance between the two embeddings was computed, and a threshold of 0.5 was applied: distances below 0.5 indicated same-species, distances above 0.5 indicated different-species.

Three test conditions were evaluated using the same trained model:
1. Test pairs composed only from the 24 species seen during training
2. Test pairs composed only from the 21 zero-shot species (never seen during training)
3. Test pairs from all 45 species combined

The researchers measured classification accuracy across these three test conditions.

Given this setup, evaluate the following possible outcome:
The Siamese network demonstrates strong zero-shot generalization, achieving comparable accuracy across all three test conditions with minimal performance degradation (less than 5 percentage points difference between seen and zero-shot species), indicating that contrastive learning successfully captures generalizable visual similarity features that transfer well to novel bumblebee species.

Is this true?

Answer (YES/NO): NO